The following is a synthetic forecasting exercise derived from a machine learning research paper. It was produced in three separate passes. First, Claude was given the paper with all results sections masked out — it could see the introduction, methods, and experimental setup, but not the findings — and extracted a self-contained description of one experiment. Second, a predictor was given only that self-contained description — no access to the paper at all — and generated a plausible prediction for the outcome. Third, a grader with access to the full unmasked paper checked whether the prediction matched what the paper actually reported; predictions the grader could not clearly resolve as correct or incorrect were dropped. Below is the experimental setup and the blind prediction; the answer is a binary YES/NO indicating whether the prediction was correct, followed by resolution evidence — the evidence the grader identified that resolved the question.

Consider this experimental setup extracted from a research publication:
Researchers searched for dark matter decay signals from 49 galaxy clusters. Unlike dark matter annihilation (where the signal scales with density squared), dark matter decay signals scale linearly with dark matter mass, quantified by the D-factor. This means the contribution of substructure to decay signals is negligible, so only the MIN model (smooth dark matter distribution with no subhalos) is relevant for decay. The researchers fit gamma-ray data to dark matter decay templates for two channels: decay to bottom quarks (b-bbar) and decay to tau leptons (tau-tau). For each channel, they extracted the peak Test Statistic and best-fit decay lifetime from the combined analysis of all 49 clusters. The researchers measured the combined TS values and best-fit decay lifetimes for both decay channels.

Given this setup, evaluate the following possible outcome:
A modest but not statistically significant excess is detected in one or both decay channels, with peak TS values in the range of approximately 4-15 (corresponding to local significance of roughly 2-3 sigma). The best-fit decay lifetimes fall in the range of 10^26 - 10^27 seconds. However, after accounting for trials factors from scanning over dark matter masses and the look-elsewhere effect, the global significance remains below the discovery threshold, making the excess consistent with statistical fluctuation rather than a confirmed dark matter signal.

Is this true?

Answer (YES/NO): NO